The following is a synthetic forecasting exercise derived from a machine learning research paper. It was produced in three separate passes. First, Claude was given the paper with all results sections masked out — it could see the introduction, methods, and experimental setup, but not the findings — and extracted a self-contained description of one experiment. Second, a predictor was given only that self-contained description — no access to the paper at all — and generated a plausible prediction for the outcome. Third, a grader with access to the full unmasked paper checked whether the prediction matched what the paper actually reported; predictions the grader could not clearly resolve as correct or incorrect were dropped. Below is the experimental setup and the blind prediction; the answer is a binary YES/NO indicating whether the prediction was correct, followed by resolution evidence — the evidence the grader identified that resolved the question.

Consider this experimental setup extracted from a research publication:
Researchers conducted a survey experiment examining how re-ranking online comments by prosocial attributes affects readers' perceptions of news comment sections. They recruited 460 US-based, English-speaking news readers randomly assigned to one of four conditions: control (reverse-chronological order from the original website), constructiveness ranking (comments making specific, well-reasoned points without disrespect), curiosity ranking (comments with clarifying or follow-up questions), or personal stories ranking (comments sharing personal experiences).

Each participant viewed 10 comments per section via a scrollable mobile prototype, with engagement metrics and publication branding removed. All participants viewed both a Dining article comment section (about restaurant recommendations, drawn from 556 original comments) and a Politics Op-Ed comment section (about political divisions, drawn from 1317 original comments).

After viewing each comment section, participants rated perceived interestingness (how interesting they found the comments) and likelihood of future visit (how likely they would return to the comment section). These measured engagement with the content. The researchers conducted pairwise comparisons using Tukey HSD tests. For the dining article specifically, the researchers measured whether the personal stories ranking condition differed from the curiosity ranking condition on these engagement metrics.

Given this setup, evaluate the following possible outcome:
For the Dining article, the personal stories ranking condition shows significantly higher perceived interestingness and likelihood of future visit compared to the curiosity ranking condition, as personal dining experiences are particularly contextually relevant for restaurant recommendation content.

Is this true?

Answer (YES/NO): NO